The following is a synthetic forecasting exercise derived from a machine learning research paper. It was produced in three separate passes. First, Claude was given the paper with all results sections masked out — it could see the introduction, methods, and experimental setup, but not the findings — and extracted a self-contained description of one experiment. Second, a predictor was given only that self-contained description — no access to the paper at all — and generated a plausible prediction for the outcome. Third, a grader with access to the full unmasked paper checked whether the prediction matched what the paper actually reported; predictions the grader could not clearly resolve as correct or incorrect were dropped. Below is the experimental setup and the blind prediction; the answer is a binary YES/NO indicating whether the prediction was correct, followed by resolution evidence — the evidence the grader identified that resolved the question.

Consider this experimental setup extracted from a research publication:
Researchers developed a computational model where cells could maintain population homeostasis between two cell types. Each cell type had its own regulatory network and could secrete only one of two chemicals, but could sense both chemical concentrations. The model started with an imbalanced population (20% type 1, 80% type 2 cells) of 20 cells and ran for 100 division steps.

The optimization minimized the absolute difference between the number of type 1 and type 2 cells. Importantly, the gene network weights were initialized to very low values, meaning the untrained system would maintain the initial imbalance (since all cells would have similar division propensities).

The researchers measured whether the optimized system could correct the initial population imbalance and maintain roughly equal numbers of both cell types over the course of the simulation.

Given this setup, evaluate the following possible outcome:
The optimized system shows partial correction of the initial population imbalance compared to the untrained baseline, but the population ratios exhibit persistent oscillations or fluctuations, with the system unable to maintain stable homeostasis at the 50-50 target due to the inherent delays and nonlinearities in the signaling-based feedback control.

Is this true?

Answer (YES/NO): NO